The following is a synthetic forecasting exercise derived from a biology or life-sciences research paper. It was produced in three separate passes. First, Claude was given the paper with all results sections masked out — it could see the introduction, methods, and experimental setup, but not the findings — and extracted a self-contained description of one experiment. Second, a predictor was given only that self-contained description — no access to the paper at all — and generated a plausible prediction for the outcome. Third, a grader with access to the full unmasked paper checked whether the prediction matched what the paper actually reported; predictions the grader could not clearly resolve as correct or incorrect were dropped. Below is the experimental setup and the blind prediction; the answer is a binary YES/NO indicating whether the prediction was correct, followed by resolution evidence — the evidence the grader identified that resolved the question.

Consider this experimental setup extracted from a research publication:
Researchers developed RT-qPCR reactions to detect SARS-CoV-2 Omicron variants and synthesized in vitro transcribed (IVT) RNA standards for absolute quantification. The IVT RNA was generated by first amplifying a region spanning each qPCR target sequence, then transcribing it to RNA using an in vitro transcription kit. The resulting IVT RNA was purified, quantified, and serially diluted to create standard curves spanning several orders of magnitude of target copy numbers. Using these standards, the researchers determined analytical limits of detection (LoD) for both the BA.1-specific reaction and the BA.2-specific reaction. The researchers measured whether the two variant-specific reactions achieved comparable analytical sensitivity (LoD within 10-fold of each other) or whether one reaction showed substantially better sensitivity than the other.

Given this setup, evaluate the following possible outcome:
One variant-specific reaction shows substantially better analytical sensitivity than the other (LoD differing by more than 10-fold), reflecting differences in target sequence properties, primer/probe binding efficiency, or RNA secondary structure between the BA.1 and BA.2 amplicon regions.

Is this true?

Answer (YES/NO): NO